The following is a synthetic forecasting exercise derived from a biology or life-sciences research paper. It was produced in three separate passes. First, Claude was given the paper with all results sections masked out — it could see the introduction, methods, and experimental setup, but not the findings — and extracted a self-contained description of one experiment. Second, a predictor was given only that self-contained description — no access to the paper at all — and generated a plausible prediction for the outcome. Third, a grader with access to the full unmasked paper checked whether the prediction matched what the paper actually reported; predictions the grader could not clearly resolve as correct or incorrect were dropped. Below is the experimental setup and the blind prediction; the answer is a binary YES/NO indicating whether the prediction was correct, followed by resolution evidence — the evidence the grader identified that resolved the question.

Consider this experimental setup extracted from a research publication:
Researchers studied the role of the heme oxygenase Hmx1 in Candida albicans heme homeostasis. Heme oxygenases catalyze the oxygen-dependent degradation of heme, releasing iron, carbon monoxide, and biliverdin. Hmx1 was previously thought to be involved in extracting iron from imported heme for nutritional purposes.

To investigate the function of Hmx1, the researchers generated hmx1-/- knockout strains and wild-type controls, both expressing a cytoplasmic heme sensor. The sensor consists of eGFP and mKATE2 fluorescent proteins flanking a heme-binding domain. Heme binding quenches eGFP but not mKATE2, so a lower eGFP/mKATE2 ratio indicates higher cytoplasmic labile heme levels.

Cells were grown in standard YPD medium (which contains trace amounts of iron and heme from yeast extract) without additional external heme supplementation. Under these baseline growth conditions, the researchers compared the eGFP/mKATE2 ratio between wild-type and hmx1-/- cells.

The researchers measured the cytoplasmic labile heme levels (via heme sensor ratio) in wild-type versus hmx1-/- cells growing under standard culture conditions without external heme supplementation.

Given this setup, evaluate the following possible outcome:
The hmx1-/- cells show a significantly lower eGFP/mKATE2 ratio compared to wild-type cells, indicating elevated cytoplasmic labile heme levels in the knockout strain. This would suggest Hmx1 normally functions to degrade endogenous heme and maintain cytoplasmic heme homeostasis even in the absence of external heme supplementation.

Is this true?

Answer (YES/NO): NO